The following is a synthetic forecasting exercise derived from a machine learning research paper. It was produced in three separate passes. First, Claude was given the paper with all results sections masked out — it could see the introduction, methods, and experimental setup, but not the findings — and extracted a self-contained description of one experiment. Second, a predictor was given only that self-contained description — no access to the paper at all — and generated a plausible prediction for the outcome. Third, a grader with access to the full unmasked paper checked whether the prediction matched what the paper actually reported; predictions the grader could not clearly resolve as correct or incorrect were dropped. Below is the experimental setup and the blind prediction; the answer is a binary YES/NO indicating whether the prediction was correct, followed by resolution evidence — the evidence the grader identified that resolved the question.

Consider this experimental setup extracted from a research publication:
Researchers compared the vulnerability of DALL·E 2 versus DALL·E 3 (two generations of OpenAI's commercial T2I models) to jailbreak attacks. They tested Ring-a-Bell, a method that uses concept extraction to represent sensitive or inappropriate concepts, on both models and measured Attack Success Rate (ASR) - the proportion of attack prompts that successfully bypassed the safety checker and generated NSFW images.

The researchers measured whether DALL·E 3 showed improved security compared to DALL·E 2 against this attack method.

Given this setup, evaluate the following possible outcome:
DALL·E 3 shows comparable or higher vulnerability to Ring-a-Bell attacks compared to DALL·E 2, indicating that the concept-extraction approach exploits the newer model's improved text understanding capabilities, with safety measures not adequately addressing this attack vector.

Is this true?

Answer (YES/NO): NO